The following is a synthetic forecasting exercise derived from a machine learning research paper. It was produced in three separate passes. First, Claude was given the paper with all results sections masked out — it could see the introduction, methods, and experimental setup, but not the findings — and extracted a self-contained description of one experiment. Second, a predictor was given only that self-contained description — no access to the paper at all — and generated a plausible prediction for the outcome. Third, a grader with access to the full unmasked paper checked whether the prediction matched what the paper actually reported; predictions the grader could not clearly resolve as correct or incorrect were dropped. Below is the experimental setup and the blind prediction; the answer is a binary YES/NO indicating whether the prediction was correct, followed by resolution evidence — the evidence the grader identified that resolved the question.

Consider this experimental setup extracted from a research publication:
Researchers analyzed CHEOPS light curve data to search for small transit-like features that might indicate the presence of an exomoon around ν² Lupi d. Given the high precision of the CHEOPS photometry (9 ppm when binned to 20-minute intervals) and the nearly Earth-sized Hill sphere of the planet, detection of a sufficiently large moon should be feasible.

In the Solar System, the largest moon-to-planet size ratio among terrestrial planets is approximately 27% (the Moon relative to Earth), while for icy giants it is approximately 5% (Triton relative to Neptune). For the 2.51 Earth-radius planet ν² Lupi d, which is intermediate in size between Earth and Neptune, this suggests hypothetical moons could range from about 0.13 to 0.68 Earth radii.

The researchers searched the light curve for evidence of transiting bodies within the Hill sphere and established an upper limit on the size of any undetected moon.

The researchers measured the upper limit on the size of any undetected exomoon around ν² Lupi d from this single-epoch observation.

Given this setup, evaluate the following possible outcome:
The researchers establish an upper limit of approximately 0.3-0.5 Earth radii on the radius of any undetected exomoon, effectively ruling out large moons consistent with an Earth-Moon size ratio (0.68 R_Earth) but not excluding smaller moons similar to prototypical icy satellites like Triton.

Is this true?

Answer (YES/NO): NO